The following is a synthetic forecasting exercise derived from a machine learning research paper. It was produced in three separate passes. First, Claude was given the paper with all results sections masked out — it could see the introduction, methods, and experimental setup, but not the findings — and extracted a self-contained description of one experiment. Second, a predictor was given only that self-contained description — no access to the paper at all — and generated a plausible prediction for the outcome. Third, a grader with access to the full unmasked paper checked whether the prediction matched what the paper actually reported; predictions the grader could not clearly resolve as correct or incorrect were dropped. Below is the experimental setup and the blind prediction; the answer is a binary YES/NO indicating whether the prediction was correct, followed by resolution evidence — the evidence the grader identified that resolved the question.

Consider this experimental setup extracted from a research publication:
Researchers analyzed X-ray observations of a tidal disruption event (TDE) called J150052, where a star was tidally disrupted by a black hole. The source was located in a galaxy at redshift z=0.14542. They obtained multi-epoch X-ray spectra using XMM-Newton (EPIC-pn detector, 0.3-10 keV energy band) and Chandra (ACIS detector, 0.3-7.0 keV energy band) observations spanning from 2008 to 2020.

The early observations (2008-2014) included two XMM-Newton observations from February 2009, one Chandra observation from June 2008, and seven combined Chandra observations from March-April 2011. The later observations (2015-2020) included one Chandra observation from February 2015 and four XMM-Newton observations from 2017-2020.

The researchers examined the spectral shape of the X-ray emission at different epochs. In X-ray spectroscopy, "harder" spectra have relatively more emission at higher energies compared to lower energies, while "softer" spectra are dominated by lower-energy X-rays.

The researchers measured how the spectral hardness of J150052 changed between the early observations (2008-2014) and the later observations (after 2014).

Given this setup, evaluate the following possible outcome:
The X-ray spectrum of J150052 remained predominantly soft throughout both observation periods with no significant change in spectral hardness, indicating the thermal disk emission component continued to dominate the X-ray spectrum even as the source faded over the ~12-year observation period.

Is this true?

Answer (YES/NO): NO